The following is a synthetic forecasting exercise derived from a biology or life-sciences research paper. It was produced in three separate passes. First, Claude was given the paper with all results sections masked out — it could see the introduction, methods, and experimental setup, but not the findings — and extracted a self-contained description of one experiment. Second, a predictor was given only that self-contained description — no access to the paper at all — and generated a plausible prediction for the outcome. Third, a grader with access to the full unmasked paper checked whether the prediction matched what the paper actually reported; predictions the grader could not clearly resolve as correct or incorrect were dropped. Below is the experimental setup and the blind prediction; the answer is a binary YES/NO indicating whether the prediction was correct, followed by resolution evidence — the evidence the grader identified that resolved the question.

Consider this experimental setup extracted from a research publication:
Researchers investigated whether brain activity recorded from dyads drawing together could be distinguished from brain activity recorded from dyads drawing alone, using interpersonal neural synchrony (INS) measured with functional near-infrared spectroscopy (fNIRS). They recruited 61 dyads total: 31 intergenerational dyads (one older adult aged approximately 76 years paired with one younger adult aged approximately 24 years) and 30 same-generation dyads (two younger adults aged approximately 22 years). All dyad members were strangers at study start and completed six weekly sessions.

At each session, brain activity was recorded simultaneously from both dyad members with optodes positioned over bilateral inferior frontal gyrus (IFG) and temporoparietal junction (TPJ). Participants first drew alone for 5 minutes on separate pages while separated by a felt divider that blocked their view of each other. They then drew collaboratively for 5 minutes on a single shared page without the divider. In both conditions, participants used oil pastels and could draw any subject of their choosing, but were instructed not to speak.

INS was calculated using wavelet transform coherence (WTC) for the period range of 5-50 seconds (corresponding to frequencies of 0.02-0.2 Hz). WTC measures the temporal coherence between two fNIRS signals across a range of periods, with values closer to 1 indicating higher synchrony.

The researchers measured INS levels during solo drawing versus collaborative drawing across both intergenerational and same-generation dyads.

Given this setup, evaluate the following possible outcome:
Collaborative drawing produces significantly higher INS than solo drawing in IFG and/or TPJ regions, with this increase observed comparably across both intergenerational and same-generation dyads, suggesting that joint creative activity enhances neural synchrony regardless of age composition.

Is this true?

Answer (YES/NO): NO